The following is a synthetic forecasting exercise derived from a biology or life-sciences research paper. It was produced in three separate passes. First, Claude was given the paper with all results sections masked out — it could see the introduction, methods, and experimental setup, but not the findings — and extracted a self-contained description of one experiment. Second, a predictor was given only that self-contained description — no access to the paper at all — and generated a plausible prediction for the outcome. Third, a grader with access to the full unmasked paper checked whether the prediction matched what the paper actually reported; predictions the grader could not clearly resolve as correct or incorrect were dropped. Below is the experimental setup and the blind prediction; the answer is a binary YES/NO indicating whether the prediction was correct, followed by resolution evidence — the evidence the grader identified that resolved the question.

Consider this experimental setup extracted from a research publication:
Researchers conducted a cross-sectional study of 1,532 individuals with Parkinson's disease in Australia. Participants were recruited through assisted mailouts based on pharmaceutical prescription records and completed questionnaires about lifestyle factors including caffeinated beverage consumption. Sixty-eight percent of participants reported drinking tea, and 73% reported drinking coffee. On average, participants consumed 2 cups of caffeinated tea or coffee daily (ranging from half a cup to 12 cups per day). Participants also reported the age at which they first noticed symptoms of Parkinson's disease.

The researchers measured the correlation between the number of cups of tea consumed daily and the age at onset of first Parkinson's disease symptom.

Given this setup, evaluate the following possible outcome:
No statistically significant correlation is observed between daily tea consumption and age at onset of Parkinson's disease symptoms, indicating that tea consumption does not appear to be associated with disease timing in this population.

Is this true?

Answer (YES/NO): NO